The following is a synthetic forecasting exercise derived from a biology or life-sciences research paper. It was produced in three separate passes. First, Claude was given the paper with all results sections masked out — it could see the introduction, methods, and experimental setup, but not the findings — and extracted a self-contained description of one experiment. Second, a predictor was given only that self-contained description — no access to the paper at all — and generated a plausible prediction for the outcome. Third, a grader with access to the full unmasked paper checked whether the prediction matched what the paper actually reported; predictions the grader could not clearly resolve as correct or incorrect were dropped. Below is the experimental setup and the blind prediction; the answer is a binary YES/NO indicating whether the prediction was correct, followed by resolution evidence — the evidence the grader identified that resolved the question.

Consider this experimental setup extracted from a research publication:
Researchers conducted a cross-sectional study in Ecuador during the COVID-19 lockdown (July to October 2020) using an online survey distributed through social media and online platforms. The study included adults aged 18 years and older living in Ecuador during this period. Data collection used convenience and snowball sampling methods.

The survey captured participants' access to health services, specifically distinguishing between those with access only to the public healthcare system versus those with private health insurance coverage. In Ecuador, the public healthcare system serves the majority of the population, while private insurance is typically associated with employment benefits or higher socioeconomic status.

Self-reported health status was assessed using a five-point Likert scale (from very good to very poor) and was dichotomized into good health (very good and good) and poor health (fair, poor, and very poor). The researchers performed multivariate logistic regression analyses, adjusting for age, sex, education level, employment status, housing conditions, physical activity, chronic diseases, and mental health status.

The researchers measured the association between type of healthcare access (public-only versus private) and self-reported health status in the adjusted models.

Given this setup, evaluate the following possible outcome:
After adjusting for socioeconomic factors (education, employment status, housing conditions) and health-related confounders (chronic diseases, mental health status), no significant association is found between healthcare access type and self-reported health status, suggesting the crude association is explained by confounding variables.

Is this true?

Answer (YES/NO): NO